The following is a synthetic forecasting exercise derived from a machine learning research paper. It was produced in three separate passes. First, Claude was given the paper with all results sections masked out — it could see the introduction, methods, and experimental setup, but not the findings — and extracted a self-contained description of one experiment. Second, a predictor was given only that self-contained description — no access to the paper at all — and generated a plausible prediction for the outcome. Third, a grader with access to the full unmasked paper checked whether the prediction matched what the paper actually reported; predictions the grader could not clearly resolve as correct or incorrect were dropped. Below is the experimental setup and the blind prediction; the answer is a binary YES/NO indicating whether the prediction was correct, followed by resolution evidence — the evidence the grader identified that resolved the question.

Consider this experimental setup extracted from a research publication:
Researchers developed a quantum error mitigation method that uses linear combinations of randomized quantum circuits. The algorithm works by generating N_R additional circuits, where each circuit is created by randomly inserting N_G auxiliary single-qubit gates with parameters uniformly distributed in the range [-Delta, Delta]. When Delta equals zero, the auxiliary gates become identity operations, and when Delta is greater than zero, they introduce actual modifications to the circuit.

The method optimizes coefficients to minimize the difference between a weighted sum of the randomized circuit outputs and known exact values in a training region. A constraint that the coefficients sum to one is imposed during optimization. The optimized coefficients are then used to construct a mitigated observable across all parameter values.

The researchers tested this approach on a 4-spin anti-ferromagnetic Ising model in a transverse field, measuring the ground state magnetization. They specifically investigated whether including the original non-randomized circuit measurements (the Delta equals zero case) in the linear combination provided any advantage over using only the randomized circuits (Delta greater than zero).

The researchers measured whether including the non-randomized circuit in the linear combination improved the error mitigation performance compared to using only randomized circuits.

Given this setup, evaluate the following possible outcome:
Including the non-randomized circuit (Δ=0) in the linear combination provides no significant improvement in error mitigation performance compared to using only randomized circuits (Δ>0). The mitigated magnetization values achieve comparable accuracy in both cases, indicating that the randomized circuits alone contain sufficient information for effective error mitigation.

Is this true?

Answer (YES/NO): YES